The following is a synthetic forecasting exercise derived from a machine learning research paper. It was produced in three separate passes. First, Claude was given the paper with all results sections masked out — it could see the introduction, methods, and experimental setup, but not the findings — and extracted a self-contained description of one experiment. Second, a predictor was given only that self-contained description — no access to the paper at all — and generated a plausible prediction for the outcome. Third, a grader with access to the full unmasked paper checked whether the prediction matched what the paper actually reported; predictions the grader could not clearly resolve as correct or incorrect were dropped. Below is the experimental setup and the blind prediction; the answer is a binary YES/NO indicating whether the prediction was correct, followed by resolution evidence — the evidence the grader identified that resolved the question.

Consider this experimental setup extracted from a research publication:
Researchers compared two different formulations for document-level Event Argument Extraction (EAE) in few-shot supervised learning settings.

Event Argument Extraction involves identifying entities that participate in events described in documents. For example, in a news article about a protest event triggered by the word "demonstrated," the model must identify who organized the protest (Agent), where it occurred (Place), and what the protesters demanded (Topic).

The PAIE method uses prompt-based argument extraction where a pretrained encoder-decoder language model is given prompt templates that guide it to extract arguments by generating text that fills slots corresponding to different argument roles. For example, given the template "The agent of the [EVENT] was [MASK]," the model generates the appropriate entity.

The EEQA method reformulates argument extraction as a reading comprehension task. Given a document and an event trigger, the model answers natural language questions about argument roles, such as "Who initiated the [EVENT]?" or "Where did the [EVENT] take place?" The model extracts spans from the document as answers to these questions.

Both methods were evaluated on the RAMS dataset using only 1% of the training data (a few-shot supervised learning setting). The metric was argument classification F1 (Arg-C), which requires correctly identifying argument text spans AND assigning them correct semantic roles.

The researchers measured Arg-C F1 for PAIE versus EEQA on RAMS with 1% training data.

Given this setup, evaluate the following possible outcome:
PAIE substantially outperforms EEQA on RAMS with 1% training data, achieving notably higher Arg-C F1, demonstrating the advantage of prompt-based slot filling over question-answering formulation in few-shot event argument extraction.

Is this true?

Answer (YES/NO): YES